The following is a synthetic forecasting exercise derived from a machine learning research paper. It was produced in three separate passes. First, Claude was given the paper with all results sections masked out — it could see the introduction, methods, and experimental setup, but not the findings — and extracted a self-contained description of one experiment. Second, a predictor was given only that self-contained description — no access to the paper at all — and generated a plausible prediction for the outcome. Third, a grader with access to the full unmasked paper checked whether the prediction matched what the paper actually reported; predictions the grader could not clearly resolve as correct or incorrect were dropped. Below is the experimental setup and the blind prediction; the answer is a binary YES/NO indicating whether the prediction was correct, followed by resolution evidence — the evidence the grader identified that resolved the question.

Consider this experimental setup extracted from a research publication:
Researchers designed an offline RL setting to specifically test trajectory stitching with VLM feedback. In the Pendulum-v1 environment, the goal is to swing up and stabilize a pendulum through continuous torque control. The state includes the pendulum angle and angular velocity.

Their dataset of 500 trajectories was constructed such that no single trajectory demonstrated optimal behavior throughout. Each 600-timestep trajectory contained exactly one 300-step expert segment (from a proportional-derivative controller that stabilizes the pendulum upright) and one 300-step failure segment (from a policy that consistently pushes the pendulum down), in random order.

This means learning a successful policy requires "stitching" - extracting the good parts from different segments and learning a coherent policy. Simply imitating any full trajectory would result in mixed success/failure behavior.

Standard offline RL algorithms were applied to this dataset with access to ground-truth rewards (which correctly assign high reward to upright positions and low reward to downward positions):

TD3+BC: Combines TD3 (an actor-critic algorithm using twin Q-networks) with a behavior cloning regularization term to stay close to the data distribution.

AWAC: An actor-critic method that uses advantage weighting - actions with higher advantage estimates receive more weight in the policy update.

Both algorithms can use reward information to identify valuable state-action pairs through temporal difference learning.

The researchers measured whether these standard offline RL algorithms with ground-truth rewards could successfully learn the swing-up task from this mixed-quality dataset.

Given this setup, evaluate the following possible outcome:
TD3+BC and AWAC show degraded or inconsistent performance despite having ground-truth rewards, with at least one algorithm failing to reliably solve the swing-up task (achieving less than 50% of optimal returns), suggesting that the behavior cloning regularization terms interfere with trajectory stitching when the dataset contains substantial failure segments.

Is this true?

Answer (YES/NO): YES